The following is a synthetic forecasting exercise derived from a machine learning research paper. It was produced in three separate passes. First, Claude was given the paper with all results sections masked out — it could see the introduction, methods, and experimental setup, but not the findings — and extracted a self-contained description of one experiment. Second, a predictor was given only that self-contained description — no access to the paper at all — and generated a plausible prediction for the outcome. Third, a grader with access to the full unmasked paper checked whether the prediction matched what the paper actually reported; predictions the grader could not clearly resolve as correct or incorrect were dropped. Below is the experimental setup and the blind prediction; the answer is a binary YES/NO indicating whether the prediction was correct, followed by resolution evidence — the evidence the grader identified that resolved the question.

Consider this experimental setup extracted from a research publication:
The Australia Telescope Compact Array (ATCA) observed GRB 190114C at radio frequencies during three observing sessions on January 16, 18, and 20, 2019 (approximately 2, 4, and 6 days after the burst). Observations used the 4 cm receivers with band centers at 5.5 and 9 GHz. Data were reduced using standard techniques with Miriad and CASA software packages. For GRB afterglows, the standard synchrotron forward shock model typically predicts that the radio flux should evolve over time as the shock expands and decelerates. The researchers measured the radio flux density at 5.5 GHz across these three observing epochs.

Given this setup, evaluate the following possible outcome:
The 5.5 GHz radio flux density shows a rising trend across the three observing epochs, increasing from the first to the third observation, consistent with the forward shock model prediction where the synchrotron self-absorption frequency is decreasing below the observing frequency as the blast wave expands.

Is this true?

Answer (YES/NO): NO